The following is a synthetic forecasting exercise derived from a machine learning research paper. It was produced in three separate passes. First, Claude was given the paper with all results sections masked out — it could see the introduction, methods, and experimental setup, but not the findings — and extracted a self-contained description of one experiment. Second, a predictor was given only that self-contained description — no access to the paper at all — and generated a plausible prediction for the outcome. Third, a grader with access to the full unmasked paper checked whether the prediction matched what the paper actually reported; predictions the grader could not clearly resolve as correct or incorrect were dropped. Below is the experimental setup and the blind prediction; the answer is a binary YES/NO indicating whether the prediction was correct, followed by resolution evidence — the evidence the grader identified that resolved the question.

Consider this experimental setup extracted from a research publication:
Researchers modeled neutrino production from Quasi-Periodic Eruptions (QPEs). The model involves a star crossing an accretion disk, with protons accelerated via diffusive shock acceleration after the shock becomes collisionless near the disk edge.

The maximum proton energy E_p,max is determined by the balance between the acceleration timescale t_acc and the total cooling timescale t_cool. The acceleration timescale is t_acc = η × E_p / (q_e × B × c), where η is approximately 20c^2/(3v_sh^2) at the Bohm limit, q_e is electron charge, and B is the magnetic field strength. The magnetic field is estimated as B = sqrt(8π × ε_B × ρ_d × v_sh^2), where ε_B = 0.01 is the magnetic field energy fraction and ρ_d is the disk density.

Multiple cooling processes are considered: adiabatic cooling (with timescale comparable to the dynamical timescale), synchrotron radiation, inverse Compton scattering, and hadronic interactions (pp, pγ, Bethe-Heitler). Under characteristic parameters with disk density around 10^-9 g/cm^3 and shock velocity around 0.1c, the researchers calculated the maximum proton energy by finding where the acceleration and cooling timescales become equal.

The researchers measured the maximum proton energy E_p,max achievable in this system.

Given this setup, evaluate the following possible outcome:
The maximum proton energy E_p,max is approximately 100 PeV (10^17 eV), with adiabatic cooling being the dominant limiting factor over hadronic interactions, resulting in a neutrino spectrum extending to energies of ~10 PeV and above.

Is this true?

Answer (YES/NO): NO